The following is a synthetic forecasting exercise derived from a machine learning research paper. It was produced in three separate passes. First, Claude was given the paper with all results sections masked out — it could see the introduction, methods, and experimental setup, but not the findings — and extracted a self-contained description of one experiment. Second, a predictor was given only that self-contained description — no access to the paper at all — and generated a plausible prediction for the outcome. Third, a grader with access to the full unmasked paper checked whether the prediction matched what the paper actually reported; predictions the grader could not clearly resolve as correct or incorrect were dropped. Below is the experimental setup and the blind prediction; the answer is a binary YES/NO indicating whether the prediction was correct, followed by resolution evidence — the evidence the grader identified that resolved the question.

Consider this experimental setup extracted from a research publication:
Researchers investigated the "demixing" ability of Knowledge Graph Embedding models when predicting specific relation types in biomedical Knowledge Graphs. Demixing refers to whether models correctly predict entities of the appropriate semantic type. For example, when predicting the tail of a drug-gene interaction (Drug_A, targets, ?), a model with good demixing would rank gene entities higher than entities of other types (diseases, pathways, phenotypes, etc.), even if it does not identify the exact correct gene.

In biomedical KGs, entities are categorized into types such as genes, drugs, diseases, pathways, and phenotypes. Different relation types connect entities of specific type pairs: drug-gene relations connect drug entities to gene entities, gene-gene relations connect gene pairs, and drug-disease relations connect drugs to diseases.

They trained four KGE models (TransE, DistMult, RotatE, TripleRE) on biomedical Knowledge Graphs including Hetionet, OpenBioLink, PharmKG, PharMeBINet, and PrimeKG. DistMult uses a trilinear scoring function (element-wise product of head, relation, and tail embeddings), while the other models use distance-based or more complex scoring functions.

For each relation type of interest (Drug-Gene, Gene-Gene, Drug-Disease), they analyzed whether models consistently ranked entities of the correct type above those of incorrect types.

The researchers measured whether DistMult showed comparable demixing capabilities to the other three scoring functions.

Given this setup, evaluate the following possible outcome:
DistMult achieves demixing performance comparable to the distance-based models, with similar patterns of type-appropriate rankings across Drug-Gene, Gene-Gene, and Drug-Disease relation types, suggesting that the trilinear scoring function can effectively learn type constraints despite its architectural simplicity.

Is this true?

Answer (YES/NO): NO